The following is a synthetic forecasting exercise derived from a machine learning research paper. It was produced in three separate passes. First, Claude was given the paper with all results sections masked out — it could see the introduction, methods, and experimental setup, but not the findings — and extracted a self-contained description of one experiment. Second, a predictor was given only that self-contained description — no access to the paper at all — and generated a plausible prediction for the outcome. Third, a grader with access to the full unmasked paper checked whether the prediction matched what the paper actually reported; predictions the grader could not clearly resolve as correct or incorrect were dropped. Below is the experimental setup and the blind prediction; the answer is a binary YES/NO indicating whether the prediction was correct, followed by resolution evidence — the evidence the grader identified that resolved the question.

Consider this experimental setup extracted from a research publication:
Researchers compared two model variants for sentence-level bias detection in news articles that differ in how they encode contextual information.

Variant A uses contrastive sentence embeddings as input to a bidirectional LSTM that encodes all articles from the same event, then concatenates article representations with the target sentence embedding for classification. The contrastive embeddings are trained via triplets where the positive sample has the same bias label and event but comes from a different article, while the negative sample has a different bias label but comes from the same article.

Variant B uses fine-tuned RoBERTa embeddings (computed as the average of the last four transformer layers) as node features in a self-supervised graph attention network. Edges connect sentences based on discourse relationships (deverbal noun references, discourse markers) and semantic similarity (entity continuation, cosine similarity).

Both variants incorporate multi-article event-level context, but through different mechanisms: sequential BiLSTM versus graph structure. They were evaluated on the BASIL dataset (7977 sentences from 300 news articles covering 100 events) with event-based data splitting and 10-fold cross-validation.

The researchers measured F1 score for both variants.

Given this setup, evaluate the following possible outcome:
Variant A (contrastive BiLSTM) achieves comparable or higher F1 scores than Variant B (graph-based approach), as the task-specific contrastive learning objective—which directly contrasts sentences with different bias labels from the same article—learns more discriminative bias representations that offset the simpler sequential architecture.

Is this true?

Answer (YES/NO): YES